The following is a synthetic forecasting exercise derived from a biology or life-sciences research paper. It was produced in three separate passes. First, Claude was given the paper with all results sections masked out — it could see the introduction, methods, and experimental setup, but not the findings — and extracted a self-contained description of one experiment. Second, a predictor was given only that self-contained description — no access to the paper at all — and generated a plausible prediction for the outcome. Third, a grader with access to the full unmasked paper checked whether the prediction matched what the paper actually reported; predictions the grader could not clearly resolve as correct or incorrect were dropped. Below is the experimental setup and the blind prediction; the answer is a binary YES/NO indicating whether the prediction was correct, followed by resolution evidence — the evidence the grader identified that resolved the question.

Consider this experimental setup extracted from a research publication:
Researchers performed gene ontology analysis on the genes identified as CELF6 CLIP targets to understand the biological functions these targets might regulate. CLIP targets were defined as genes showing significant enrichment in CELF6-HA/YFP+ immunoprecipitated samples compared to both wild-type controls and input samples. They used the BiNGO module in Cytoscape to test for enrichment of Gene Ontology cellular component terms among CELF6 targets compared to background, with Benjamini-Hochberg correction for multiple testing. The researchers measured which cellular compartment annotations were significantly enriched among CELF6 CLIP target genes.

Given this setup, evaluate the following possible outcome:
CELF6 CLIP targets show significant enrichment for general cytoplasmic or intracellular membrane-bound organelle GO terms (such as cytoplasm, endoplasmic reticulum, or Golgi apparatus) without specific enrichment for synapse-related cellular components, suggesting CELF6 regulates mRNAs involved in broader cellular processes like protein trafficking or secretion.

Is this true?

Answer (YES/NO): NO